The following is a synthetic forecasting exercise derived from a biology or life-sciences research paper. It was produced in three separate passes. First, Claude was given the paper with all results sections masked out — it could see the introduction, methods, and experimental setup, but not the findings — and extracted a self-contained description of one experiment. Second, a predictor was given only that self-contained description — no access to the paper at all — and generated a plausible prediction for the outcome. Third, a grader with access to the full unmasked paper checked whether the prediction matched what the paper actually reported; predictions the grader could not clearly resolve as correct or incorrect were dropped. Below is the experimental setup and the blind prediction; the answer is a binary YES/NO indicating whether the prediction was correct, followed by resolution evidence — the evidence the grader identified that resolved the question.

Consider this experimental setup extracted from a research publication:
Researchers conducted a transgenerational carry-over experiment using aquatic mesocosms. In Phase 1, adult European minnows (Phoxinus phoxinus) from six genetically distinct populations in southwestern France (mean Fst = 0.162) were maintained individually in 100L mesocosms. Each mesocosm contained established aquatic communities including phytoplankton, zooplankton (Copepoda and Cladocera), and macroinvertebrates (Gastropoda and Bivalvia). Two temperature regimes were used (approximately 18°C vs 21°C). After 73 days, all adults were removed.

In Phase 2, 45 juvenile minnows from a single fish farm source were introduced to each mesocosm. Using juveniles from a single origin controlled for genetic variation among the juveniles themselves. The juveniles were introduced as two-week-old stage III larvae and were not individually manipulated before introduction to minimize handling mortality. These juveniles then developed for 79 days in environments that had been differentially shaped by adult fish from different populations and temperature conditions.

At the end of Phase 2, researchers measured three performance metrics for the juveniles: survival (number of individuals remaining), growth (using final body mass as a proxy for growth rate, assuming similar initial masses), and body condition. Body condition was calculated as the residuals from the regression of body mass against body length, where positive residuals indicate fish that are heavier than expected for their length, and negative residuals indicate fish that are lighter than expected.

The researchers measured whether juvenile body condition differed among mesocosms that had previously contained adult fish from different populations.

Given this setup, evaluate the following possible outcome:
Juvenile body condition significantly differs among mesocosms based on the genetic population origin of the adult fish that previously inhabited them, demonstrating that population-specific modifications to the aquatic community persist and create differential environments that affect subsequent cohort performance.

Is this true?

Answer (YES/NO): YES